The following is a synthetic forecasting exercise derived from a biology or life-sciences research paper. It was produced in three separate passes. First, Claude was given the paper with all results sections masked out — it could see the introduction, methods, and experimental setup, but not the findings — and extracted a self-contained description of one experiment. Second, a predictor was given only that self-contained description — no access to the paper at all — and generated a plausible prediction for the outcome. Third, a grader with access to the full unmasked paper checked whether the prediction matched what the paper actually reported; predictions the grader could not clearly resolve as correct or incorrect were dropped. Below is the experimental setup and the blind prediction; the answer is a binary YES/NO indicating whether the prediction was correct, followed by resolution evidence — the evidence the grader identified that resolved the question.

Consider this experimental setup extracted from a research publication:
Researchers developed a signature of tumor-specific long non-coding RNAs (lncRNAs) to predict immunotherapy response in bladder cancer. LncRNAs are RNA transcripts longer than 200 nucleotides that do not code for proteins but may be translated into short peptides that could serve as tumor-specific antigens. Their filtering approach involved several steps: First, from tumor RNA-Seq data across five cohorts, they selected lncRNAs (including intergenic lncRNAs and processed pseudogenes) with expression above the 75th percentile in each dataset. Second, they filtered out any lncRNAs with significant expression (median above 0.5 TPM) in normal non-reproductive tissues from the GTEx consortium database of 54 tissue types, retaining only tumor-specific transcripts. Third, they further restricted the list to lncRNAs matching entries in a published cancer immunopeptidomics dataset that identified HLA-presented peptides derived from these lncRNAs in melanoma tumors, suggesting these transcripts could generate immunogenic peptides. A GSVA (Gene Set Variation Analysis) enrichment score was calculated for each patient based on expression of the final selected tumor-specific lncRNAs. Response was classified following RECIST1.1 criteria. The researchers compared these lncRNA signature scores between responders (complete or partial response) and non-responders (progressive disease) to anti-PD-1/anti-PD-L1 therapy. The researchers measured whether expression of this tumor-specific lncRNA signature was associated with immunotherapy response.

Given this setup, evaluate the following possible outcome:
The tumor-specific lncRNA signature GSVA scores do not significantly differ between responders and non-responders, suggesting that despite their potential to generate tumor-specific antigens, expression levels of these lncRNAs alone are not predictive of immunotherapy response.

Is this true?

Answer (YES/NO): NO